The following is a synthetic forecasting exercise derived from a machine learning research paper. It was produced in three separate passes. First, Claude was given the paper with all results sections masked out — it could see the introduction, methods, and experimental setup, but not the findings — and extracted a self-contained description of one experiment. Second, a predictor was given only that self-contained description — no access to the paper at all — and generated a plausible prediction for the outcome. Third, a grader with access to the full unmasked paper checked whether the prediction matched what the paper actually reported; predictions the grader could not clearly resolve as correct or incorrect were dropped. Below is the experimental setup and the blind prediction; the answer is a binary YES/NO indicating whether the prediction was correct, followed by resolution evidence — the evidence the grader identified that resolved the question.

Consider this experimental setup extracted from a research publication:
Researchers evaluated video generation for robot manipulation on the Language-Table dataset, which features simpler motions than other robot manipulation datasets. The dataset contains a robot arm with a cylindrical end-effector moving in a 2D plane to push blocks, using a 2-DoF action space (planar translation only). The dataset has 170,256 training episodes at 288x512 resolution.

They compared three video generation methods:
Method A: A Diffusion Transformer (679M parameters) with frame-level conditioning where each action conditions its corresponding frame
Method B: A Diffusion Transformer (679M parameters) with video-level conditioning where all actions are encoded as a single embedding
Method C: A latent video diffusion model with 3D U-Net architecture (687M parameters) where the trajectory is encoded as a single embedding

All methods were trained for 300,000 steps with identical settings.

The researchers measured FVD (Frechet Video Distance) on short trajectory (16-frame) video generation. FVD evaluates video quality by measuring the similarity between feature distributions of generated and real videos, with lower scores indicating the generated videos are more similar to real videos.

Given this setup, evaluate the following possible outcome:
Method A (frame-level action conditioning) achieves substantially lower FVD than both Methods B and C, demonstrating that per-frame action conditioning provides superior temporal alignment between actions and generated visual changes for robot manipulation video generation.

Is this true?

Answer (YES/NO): NO